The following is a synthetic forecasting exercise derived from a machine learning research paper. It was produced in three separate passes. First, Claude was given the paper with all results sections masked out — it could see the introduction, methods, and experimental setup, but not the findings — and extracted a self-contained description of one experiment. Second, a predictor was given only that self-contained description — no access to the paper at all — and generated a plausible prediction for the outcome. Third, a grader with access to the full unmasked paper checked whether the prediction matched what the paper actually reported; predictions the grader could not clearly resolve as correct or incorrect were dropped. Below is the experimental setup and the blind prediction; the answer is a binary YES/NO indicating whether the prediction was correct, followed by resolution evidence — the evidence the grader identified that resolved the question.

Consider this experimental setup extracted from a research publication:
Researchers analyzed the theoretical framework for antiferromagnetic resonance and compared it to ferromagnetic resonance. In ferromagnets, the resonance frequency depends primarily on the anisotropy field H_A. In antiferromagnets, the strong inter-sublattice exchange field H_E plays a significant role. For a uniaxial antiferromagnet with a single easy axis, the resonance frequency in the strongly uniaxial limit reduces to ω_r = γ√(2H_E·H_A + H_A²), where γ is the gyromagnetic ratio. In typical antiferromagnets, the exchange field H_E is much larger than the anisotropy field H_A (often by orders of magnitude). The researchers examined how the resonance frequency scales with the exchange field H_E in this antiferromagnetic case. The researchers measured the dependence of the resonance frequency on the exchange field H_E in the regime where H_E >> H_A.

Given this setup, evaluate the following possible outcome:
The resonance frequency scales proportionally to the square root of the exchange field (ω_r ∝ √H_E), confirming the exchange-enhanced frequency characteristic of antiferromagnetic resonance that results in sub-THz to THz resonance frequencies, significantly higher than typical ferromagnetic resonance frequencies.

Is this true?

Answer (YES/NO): YES